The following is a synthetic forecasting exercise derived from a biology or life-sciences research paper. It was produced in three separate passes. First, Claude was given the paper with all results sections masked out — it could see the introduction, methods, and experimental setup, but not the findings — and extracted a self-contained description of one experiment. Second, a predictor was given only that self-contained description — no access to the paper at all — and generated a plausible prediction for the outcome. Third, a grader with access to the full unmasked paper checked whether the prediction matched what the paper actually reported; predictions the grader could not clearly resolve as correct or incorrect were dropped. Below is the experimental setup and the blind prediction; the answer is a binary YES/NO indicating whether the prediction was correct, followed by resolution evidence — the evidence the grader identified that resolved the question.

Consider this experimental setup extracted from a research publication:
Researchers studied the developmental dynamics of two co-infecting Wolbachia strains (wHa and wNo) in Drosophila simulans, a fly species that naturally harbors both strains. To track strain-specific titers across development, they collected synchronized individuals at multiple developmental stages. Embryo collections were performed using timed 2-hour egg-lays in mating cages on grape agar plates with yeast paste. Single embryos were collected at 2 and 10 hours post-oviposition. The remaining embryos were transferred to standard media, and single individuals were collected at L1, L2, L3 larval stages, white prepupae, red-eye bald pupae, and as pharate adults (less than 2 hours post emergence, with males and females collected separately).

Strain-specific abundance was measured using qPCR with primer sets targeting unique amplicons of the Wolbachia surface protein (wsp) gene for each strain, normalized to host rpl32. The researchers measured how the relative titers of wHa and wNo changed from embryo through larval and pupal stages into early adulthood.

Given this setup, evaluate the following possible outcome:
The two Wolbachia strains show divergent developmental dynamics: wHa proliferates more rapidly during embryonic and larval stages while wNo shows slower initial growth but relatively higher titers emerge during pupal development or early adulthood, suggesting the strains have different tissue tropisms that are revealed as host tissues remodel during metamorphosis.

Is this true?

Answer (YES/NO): NO